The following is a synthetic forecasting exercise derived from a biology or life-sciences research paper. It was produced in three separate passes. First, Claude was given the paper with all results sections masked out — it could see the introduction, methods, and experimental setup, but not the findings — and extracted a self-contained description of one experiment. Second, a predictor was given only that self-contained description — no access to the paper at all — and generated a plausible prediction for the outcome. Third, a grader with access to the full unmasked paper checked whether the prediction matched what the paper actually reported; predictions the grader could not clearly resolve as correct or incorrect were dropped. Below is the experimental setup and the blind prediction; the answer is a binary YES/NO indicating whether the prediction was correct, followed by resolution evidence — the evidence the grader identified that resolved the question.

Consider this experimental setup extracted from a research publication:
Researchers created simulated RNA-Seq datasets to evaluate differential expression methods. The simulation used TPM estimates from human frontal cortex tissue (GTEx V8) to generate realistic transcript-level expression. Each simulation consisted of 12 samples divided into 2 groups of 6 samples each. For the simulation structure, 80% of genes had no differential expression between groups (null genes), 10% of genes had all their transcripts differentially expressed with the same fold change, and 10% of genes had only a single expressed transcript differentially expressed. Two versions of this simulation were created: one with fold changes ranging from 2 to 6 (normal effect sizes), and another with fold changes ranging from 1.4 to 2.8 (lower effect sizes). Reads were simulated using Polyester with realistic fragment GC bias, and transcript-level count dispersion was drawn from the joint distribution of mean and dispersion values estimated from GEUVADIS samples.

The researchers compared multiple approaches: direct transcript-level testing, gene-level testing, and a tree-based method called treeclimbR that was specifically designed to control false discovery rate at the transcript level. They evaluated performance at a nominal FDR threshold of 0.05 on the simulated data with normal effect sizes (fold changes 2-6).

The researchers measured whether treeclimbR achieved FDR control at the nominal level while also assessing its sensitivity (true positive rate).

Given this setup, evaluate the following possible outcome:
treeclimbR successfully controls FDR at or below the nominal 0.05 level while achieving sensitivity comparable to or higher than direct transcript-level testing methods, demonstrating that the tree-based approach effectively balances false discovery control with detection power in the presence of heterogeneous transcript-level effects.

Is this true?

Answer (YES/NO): NO